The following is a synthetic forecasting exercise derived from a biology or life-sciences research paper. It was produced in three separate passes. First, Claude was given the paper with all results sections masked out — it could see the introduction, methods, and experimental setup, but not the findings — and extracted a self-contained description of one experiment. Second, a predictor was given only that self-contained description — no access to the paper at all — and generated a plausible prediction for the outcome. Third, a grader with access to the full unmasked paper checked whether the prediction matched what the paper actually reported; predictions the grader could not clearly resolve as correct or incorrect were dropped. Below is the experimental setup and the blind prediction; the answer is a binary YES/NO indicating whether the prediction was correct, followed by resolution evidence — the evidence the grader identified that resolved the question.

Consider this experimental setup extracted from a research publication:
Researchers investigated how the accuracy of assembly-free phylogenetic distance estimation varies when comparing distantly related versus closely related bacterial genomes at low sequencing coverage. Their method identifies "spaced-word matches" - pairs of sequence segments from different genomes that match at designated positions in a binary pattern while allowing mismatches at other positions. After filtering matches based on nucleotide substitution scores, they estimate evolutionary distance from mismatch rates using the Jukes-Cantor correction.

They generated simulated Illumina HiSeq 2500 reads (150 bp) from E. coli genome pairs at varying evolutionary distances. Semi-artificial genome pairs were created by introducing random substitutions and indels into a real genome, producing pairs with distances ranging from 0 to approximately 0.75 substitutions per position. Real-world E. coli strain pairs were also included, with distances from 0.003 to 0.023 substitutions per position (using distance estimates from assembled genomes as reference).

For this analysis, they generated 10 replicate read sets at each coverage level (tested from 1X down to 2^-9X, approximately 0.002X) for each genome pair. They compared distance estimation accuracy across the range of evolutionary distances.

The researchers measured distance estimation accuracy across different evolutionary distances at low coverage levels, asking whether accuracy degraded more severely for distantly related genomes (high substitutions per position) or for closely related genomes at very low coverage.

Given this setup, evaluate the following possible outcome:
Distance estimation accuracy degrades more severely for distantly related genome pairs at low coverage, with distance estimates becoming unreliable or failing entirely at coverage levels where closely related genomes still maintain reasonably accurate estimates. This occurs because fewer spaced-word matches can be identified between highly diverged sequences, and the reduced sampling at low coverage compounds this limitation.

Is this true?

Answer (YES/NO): YES